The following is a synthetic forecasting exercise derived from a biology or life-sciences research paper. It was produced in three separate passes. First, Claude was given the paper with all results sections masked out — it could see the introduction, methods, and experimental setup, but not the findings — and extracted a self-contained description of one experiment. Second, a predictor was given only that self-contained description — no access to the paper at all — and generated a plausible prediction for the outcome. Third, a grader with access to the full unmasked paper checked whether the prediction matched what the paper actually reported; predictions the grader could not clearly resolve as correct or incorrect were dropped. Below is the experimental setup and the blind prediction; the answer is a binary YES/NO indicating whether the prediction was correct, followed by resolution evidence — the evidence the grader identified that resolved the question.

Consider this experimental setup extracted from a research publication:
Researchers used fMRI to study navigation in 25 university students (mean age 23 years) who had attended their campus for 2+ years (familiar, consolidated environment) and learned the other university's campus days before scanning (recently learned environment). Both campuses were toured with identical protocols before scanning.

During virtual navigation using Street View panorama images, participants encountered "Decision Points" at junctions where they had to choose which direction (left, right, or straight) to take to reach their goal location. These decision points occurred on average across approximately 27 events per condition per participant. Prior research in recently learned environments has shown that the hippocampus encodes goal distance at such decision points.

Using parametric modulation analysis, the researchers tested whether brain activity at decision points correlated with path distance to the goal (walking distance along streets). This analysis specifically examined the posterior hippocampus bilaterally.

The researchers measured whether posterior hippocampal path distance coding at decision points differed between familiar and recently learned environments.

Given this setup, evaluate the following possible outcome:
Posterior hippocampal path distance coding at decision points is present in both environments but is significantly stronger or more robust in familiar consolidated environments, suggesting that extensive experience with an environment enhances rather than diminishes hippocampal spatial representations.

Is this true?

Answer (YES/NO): NO